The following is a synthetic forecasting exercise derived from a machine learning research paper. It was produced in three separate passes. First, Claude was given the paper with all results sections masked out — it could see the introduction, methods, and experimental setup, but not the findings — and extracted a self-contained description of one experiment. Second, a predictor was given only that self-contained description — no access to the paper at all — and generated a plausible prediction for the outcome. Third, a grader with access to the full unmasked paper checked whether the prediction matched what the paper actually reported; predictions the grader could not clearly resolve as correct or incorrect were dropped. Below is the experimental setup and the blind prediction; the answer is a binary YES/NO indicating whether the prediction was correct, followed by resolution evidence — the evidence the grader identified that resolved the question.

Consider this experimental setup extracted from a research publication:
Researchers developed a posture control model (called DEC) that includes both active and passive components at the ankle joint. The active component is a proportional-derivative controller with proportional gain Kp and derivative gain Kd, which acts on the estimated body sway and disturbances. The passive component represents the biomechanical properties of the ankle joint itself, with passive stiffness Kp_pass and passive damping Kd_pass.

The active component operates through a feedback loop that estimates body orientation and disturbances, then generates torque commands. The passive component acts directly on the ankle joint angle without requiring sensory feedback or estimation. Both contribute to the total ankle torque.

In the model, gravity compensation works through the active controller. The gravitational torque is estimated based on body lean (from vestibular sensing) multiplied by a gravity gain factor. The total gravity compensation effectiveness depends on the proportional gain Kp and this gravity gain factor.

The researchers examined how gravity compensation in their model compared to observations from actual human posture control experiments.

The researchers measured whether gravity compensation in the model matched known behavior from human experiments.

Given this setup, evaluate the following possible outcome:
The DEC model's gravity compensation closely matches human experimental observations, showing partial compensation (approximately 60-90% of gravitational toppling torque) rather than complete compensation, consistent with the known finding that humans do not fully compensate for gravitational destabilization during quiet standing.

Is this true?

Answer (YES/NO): NO